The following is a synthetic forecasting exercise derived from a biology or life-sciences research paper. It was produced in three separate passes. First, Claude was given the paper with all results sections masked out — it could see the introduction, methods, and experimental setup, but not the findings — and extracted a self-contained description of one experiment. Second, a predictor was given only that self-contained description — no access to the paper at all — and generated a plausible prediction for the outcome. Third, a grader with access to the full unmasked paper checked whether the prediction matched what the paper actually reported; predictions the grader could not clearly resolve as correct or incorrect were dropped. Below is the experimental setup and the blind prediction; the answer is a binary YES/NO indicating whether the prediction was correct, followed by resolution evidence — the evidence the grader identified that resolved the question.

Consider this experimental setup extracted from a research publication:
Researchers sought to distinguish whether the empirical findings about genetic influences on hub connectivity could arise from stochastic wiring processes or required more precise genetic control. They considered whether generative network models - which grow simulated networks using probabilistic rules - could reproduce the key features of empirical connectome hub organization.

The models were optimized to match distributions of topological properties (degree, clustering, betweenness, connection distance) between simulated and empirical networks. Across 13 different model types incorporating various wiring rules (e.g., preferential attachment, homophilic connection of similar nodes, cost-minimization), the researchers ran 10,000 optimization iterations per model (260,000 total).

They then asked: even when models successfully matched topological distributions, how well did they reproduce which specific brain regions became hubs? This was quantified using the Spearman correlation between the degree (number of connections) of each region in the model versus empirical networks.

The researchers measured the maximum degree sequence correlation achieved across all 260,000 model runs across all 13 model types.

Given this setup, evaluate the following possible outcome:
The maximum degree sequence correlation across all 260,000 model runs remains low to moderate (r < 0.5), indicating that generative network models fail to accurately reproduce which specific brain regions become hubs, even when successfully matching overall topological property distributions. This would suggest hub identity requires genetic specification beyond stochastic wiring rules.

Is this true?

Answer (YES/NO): YES